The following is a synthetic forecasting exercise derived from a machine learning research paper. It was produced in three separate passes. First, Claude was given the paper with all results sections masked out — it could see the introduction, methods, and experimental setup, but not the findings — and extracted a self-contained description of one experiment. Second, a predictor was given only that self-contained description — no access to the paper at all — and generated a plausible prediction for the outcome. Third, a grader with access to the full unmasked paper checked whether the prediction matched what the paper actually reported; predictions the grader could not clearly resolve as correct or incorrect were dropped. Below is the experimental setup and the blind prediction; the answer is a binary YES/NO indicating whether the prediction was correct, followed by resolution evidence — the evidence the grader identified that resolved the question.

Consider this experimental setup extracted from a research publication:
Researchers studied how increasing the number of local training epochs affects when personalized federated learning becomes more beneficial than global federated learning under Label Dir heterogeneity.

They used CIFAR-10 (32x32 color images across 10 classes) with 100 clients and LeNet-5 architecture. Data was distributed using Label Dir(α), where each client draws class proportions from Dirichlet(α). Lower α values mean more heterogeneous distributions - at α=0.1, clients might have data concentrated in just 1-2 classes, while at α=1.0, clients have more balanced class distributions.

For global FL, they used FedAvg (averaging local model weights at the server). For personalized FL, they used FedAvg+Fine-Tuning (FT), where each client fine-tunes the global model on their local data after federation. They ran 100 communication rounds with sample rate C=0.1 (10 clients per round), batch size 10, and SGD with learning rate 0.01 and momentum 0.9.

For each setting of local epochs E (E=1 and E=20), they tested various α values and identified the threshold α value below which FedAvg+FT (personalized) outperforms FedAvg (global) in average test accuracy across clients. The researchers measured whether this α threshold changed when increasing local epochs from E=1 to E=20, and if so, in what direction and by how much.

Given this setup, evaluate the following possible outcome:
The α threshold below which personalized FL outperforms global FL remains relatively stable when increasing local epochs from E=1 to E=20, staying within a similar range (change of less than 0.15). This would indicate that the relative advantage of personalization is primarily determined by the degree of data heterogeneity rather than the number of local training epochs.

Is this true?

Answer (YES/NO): NO